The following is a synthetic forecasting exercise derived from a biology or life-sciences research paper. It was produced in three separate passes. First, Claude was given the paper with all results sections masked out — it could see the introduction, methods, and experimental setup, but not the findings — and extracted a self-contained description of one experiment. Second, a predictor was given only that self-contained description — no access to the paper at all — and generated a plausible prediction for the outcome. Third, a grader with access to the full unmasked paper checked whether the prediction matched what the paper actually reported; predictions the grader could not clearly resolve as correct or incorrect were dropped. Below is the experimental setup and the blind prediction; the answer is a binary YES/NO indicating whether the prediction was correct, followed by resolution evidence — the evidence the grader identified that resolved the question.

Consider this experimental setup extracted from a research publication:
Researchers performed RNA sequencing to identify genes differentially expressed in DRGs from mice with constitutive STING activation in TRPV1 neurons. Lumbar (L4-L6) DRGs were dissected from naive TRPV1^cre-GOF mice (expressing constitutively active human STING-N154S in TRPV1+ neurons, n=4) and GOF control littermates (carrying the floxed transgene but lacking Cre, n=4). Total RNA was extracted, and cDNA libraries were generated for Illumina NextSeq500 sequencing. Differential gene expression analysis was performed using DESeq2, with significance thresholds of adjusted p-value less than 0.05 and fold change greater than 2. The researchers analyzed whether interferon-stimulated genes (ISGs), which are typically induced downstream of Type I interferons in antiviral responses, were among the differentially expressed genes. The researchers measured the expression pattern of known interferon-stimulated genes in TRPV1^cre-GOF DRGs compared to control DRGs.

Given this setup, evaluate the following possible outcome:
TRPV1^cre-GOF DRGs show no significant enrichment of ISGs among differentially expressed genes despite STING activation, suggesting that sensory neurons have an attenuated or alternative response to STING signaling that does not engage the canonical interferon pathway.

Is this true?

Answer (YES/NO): NO